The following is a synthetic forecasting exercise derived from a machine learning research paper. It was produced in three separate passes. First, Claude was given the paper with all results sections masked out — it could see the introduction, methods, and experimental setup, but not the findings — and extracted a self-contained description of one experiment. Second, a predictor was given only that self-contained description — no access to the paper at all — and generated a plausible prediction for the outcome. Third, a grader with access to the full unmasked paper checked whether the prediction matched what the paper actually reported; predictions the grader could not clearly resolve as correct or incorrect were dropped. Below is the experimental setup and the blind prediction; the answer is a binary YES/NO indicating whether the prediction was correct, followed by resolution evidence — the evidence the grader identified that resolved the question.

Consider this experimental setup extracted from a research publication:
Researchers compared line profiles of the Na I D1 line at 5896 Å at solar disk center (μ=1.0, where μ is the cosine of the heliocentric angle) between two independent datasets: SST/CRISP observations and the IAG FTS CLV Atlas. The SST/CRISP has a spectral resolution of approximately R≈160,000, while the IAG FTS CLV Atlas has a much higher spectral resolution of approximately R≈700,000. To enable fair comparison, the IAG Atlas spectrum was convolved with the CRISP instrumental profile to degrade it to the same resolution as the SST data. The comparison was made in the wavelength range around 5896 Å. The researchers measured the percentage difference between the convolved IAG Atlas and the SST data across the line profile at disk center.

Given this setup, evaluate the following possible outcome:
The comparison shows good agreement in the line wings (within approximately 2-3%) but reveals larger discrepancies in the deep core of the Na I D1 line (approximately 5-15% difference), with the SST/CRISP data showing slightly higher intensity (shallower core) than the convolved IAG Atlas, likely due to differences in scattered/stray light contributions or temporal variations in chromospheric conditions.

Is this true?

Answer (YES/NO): NO